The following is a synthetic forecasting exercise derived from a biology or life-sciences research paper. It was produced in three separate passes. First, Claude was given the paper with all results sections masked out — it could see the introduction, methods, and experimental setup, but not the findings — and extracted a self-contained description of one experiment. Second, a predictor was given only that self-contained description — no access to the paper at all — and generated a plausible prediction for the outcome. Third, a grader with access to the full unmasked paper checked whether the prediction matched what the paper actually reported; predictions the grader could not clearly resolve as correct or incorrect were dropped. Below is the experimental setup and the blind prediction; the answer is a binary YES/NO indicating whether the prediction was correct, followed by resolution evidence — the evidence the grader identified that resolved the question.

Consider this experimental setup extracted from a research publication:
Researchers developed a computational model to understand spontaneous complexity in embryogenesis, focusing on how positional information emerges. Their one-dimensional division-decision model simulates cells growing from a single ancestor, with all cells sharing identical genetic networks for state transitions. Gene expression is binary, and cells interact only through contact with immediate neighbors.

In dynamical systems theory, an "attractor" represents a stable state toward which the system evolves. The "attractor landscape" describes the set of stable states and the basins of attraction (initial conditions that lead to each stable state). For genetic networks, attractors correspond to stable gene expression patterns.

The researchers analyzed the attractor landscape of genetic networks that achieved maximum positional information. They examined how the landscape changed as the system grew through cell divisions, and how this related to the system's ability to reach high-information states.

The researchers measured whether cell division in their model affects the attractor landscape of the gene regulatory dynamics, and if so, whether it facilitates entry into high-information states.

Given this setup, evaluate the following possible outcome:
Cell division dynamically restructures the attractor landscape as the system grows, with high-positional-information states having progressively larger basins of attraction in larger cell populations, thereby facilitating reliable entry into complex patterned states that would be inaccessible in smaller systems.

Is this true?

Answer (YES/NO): NO